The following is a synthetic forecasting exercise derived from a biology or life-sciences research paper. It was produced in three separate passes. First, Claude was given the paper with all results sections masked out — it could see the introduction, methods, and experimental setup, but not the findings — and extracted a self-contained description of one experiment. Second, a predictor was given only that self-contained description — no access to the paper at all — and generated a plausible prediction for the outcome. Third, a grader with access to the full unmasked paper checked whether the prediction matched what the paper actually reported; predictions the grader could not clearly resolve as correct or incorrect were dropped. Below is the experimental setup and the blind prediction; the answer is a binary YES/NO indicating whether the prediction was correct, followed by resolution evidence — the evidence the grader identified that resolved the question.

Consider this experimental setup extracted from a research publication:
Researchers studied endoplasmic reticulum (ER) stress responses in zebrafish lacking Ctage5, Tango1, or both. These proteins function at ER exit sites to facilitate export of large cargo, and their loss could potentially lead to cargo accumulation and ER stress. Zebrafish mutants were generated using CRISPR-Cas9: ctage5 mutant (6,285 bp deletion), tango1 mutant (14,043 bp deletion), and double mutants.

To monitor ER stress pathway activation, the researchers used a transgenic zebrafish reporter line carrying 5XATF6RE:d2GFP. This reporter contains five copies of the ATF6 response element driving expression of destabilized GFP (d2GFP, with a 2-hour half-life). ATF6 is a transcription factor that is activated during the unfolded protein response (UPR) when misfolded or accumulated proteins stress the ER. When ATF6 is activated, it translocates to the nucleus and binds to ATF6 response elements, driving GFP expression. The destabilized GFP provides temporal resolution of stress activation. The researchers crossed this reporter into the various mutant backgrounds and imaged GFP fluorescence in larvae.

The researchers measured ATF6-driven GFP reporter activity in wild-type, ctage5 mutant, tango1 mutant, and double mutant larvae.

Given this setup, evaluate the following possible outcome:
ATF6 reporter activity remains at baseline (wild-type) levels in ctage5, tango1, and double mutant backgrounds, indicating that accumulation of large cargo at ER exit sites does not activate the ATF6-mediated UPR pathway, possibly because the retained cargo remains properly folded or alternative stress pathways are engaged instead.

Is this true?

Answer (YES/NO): NO